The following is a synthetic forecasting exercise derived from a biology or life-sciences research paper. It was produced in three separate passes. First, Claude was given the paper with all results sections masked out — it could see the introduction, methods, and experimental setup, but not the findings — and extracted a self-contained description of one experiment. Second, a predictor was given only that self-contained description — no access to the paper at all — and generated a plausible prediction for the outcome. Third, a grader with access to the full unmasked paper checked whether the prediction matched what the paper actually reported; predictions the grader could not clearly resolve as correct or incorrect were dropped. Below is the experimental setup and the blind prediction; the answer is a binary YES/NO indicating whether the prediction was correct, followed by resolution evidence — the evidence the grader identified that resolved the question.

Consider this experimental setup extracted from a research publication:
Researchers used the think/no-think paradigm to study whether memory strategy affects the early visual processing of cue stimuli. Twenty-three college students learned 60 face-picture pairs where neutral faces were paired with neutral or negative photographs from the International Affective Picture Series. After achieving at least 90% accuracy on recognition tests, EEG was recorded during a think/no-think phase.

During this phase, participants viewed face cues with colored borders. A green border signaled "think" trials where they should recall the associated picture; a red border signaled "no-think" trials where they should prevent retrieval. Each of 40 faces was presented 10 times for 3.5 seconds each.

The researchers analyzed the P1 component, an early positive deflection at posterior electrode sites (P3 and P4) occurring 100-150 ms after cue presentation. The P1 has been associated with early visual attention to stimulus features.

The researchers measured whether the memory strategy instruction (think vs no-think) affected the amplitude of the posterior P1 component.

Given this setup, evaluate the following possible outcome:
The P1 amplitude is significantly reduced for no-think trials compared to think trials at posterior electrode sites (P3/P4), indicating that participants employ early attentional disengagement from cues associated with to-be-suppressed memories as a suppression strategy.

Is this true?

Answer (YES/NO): NO